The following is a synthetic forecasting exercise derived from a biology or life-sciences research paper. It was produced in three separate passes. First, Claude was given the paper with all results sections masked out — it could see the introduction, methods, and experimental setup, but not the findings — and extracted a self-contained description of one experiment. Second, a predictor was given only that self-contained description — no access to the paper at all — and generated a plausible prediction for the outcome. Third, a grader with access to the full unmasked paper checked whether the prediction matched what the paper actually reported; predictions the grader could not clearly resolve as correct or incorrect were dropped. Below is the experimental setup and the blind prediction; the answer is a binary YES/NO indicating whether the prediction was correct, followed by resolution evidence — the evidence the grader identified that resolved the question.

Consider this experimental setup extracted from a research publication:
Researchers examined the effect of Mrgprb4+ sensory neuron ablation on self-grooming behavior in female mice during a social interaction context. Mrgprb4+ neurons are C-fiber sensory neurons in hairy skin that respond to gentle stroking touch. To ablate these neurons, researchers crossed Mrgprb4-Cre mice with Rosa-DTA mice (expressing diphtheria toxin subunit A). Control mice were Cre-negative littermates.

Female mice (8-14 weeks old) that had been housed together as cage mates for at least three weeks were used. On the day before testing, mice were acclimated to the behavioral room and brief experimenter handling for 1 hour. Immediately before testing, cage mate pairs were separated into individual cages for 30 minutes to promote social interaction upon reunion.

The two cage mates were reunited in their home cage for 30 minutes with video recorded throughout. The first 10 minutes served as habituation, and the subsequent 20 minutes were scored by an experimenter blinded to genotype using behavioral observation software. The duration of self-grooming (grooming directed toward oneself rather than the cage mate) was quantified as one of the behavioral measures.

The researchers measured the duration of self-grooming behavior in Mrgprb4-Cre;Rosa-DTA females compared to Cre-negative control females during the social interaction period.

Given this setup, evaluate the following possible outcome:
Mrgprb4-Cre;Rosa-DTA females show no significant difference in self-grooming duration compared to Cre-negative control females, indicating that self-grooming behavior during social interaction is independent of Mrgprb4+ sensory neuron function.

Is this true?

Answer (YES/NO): YES